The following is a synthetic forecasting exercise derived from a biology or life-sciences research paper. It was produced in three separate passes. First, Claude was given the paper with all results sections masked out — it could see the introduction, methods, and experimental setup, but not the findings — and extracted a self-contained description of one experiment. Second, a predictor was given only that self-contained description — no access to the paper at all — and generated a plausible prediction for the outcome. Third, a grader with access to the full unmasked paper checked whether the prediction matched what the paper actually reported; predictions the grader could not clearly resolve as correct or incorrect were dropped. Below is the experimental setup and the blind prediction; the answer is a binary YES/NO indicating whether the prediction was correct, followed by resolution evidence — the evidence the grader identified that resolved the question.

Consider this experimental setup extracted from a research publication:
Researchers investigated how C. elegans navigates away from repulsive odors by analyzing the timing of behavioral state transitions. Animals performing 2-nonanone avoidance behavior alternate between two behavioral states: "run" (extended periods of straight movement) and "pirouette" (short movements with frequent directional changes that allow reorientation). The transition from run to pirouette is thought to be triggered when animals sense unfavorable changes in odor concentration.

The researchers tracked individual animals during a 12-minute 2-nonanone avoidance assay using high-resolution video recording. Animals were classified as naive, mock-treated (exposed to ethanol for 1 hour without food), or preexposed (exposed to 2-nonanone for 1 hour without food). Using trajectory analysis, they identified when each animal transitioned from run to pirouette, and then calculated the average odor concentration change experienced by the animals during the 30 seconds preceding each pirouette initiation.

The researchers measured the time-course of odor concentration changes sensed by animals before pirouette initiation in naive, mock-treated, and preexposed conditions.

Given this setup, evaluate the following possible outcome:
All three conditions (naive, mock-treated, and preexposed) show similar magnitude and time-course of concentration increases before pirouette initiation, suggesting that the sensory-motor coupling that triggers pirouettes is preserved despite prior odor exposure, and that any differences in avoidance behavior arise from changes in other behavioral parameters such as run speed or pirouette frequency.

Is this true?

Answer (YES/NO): NO